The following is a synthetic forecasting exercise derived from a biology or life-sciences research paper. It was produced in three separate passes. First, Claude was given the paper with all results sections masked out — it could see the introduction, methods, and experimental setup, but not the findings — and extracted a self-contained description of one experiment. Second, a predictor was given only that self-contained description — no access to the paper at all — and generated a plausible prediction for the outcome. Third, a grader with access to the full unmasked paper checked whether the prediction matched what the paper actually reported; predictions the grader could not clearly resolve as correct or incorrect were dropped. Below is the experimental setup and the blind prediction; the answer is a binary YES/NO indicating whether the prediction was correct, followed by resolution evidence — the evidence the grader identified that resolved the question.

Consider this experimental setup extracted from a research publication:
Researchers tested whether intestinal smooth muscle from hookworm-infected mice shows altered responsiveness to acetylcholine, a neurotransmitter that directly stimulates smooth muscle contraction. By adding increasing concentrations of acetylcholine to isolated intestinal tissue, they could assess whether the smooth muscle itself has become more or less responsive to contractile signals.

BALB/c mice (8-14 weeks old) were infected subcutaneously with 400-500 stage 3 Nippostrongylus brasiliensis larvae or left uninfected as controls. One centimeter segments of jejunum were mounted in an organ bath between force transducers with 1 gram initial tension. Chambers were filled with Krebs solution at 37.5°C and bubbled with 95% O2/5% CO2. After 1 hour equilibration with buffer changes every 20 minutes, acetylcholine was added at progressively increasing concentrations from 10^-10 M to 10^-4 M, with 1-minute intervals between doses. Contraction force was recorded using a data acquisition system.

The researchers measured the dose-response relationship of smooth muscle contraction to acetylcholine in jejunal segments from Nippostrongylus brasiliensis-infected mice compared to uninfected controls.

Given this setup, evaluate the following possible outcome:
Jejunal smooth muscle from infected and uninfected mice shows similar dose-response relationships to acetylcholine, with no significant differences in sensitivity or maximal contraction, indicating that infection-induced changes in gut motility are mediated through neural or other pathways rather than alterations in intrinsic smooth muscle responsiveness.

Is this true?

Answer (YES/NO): NO